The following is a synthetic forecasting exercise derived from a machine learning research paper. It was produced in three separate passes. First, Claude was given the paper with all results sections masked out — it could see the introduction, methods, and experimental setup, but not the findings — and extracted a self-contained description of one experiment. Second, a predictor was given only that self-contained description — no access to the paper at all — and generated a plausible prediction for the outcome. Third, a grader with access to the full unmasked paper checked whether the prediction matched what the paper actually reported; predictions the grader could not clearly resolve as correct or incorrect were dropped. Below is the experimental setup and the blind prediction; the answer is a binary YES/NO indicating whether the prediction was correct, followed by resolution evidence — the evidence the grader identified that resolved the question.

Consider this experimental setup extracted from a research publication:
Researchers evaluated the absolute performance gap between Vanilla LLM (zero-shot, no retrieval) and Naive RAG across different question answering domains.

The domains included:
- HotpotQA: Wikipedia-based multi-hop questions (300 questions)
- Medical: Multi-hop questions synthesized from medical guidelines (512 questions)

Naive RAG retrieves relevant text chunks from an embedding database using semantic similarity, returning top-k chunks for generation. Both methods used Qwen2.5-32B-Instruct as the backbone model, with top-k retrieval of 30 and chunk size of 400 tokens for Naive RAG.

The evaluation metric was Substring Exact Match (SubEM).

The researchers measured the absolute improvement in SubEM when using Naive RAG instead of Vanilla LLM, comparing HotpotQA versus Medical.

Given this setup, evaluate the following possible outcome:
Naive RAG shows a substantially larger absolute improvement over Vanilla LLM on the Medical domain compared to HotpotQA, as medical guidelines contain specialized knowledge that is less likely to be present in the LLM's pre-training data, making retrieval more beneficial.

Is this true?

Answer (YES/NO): NO